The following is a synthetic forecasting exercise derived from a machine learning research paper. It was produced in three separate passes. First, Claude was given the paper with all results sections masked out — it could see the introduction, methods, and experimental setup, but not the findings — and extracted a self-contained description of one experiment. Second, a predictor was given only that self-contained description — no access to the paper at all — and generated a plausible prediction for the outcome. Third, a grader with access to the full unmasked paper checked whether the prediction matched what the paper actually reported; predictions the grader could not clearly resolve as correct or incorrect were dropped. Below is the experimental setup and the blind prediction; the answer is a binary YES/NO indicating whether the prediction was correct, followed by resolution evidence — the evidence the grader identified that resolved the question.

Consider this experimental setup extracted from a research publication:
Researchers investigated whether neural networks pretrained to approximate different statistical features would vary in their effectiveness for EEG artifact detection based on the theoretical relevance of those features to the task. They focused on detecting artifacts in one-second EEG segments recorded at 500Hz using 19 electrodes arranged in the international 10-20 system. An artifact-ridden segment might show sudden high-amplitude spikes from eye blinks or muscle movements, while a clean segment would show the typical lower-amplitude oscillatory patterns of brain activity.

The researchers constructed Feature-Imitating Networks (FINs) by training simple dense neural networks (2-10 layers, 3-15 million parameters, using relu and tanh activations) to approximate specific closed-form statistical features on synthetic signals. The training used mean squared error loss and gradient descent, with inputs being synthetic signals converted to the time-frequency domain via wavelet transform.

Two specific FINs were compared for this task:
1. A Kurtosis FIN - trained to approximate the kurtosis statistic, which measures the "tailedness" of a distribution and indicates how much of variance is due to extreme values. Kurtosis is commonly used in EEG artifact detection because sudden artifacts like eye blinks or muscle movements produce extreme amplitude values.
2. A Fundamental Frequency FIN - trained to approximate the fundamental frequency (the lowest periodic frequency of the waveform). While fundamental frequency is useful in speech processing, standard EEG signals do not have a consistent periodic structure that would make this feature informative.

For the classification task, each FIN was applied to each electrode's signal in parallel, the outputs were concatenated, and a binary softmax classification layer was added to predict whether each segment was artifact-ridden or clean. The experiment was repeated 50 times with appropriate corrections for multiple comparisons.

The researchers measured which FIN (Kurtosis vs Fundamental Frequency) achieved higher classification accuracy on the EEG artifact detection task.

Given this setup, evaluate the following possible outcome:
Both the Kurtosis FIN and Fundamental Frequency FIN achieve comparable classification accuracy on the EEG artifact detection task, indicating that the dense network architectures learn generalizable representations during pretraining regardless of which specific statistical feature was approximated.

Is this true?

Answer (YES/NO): NO